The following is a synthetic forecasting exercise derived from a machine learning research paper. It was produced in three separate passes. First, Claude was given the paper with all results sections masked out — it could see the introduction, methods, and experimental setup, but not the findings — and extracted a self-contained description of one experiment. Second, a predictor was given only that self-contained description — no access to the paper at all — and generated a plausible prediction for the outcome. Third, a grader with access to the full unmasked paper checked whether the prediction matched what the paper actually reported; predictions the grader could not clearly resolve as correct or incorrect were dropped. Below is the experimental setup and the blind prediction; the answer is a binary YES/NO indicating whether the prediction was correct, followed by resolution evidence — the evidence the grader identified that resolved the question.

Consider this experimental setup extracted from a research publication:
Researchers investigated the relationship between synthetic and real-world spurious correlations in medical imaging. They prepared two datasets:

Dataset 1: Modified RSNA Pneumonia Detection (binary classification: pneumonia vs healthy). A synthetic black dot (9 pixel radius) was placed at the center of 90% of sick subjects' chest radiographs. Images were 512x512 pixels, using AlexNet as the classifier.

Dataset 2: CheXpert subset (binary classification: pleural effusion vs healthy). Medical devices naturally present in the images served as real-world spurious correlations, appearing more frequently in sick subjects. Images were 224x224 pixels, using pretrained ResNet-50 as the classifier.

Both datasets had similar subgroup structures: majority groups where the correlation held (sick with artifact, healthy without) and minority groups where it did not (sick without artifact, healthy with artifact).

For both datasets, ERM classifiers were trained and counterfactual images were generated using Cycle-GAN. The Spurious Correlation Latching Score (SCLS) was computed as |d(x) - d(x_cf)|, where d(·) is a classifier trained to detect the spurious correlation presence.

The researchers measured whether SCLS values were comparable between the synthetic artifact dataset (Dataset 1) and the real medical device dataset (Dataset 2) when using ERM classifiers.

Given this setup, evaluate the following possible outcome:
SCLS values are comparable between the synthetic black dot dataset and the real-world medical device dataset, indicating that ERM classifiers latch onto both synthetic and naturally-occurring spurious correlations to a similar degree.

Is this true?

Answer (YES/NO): YES